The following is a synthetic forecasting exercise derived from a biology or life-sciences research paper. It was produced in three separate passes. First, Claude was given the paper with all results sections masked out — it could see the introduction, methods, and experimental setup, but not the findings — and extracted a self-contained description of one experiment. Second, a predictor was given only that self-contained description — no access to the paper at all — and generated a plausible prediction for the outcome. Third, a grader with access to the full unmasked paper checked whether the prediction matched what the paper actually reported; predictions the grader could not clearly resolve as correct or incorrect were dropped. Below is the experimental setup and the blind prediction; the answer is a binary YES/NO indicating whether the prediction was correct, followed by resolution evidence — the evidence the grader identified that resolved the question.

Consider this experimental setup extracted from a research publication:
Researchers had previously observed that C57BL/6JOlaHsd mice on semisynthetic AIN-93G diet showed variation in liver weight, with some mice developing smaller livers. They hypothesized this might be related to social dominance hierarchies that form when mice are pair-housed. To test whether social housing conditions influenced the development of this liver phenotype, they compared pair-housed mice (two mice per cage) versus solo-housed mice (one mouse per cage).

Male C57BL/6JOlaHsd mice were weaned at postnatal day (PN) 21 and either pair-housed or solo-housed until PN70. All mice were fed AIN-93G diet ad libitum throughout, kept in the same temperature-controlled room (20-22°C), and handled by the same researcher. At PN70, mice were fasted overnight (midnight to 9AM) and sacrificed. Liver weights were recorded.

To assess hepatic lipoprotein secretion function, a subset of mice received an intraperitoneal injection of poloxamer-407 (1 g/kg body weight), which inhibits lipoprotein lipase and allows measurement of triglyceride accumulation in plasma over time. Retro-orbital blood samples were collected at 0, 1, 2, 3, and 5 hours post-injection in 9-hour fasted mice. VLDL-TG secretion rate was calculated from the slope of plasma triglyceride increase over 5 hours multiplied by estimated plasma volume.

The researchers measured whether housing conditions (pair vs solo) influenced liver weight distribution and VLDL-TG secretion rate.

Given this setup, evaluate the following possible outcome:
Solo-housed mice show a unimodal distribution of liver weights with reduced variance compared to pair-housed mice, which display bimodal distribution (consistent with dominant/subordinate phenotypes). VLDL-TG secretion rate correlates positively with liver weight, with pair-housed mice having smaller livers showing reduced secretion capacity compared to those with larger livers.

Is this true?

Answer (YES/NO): NO